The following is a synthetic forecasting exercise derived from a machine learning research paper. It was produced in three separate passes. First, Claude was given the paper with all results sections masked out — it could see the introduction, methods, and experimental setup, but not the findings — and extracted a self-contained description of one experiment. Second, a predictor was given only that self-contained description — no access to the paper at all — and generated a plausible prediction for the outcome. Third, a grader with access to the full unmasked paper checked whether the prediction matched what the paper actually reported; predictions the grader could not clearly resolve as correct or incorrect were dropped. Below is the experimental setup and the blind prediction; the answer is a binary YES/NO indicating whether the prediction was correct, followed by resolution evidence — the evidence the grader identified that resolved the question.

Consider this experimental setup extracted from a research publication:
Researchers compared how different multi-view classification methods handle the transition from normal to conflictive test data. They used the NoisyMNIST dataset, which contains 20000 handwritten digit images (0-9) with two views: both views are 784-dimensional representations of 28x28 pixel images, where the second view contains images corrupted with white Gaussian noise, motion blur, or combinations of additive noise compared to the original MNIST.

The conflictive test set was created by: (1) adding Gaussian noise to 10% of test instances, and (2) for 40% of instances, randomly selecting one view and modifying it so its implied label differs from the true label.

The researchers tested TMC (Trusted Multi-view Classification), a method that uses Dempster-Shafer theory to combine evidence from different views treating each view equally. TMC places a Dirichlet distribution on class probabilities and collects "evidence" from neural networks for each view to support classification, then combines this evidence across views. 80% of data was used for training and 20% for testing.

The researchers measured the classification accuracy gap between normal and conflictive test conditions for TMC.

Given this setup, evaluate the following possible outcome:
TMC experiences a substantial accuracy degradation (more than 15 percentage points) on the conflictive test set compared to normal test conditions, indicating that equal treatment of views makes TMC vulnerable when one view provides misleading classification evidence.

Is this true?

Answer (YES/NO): YES